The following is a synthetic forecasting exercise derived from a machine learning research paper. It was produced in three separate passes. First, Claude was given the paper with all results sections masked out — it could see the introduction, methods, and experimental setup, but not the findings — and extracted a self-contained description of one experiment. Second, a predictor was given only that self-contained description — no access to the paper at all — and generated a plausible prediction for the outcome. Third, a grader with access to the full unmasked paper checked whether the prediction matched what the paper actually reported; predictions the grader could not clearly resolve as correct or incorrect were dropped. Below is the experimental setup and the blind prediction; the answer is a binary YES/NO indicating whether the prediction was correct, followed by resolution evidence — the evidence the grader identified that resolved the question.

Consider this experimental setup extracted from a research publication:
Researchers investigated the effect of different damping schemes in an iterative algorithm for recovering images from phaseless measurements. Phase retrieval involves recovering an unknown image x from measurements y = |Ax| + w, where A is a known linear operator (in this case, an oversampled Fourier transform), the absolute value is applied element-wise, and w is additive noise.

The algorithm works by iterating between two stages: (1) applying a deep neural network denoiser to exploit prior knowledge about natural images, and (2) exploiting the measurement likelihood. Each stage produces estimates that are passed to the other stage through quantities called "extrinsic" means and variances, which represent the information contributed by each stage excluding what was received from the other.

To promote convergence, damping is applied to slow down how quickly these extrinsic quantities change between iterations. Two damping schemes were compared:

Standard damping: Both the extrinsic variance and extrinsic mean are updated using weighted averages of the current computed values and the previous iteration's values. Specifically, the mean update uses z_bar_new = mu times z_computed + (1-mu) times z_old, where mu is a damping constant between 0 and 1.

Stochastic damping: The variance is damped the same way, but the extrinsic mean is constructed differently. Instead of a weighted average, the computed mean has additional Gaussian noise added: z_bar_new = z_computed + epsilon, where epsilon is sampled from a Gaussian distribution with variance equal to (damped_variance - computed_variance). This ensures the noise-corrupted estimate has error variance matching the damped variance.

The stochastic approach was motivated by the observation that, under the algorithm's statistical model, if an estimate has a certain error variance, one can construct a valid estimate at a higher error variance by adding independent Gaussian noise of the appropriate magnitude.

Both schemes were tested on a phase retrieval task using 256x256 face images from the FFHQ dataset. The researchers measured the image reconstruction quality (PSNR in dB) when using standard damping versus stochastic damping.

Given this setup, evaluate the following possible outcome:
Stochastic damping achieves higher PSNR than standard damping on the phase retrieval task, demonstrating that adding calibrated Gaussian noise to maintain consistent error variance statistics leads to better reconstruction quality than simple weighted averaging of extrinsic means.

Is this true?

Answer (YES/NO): YES